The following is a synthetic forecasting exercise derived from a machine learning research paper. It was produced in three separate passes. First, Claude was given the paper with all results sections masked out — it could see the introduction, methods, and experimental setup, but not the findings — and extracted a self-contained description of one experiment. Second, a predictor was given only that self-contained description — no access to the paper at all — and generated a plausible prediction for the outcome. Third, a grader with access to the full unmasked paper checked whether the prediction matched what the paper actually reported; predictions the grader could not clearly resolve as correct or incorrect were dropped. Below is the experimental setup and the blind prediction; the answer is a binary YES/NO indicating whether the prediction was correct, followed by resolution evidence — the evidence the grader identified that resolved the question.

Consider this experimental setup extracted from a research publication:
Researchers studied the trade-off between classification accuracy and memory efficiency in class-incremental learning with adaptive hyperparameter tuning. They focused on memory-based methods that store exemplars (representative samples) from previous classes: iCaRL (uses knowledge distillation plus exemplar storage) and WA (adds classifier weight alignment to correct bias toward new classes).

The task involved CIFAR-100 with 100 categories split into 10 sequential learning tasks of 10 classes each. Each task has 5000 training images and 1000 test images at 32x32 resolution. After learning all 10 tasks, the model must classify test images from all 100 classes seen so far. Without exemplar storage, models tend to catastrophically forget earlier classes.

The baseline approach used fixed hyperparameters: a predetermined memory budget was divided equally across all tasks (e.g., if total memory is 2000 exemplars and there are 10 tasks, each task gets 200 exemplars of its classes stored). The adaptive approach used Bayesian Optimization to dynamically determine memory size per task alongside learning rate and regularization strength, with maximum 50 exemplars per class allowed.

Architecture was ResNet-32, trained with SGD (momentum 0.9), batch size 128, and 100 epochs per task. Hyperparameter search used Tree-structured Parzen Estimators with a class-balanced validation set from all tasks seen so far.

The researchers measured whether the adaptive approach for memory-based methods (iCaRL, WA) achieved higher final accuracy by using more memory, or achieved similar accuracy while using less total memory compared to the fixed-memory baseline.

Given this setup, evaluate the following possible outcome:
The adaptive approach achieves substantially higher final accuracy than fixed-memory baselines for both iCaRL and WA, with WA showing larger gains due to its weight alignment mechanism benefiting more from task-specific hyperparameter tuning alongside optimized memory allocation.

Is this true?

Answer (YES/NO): NO